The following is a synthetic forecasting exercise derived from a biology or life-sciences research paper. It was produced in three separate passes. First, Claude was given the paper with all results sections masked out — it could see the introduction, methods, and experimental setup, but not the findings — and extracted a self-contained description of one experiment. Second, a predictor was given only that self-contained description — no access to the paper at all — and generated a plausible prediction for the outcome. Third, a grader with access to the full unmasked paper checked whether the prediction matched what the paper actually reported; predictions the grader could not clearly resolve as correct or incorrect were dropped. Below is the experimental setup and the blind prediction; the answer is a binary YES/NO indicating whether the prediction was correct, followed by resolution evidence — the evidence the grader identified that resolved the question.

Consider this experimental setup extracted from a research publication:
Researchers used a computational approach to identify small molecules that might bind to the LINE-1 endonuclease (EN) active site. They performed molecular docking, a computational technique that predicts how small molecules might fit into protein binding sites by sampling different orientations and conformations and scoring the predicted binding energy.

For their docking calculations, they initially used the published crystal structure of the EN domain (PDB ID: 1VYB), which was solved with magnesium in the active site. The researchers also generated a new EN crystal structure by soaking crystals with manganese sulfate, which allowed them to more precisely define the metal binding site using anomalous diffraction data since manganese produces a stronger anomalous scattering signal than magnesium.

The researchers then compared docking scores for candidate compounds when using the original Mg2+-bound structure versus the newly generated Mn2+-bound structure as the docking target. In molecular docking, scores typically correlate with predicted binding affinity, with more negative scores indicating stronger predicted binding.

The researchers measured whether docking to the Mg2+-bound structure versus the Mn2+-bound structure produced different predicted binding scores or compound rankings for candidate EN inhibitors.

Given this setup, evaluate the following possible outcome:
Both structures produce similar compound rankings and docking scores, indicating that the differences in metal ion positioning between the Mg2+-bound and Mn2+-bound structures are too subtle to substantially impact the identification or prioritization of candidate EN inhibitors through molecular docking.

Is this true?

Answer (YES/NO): NO